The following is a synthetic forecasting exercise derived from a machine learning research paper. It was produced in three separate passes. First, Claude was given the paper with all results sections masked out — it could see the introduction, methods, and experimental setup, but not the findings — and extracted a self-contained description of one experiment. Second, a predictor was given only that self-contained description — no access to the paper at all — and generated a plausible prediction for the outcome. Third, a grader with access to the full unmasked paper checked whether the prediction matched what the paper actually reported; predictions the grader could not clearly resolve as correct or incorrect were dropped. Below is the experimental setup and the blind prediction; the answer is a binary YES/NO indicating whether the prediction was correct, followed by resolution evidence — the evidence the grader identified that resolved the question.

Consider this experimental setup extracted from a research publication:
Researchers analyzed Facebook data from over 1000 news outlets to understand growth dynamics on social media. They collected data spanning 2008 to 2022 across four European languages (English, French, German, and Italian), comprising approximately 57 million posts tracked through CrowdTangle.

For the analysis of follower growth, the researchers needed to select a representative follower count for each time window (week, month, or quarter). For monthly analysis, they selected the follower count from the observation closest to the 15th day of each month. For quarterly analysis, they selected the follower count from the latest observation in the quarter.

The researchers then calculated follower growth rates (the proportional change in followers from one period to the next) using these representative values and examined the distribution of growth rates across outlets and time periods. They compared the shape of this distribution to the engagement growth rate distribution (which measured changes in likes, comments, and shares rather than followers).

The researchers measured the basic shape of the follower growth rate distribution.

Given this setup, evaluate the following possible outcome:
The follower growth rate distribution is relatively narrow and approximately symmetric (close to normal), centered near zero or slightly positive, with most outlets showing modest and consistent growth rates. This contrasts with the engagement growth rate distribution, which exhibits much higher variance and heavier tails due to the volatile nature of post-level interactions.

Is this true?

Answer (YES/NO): NO